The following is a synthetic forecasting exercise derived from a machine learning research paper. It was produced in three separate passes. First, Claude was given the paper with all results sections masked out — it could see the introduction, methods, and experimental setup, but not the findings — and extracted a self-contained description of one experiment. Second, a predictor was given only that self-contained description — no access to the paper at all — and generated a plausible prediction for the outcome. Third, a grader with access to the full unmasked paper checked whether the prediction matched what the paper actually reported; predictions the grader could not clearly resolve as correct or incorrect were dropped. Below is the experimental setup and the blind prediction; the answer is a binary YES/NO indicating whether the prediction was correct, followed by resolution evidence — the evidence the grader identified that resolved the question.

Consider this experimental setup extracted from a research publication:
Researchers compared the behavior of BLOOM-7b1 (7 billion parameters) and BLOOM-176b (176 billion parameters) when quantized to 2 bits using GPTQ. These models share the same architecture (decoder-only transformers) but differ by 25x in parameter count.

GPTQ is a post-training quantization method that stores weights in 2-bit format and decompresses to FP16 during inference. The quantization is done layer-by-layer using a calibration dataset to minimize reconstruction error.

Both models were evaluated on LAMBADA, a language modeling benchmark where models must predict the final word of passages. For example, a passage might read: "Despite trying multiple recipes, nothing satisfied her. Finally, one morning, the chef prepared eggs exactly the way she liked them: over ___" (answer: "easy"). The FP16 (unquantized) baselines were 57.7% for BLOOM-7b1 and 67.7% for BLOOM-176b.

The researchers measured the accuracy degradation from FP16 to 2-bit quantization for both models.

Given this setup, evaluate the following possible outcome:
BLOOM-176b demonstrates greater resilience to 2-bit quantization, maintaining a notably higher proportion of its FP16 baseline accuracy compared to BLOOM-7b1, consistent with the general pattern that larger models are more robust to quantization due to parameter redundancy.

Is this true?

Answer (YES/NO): YES